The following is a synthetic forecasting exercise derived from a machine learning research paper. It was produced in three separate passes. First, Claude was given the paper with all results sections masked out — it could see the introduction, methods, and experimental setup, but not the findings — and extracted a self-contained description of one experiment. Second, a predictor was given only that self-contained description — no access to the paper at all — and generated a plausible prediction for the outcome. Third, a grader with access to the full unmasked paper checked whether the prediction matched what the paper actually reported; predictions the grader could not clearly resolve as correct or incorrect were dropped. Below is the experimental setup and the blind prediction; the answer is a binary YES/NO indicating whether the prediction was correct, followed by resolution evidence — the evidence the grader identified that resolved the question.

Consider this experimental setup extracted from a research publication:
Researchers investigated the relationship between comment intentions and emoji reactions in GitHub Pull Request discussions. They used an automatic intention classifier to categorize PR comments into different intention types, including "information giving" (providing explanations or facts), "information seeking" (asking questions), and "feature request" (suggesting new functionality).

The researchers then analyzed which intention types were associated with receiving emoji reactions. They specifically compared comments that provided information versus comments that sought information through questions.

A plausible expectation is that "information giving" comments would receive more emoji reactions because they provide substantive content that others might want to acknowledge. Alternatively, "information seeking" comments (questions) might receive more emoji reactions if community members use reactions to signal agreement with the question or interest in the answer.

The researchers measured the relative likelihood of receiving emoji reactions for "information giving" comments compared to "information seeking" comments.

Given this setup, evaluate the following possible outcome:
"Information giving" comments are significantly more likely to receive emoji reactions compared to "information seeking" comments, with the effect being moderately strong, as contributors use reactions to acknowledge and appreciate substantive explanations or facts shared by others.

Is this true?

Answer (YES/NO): YES